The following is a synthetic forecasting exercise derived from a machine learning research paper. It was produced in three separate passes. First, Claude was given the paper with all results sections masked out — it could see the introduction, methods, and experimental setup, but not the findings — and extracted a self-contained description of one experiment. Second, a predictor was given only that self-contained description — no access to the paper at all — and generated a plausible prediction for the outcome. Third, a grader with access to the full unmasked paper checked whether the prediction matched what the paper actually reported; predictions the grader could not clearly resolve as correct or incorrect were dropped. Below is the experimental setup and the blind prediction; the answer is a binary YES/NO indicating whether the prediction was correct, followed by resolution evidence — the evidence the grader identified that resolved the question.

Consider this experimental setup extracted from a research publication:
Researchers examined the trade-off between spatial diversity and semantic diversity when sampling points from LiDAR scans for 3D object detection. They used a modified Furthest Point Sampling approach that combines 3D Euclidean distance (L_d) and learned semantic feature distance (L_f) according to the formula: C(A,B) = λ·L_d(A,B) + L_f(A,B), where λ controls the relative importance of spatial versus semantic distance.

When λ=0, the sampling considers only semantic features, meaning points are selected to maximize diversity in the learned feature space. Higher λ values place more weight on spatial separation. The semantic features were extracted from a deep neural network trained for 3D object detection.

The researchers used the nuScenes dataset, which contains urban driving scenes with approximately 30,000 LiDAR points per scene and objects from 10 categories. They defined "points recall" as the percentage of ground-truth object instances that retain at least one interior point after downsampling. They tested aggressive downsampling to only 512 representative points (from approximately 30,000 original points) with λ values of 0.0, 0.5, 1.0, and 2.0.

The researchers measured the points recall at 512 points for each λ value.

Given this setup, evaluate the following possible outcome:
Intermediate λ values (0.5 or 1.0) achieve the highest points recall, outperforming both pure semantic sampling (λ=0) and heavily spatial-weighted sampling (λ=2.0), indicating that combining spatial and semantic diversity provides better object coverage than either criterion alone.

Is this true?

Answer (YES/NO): YES